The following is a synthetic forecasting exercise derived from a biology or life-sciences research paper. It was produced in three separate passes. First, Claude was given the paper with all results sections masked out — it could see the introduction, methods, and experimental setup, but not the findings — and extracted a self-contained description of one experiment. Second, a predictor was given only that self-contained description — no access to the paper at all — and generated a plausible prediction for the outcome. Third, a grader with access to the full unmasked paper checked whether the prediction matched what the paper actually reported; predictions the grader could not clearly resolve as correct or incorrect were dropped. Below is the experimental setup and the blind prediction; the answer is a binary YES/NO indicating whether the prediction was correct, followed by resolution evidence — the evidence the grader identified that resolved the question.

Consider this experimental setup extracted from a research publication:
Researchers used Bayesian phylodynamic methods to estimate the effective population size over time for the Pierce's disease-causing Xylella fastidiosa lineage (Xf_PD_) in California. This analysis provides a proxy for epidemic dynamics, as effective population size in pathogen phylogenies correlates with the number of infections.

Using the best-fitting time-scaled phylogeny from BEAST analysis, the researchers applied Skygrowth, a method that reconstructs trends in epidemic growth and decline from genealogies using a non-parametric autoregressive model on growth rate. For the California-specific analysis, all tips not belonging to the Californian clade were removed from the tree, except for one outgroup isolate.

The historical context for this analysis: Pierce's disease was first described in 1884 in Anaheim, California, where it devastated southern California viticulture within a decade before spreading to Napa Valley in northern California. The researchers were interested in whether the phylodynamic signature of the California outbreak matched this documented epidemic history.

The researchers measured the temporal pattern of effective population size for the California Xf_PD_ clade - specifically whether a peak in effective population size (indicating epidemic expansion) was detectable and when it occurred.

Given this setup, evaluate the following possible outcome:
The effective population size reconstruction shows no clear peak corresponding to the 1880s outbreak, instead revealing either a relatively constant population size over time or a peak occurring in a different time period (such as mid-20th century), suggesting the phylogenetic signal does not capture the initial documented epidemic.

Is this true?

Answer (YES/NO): NO